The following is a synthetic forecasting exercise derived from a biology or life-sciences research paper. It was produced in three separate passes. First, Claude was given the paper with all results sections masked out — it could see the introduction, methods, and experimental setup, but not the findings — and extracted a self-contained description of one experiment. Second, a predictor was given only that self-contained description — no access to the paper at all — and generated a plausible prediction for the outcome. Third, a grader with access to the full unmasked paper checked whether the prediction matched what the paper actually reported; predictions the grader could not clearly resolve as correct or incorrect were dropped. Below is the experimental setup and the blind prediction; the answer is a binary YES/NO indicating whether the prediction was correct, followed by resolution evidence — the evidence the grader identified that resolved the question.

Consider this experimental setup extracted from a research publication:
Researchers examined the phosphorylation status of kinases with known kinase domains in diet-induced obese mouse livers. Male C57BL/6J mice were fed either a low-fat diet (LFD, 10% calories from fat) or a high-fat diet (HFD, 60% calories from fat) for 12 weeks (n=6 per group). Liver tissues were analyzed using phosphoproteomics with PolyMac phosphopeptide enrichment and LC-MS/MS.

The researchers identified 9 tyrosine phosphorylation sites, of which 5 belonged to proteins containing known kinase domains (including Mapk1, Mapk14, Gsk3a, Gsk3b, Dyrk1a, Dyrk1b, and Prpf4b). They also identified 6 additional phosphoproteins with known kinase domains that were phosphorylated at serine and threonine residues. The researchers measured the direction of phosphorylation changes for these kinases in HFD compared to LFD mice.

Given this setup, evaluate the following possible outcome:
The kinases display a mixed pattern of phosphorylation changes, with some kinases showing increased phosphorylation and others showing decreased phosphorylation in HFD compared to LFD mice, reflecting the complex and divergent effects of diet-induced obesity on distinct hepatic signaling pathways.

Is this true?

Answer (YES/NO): NO